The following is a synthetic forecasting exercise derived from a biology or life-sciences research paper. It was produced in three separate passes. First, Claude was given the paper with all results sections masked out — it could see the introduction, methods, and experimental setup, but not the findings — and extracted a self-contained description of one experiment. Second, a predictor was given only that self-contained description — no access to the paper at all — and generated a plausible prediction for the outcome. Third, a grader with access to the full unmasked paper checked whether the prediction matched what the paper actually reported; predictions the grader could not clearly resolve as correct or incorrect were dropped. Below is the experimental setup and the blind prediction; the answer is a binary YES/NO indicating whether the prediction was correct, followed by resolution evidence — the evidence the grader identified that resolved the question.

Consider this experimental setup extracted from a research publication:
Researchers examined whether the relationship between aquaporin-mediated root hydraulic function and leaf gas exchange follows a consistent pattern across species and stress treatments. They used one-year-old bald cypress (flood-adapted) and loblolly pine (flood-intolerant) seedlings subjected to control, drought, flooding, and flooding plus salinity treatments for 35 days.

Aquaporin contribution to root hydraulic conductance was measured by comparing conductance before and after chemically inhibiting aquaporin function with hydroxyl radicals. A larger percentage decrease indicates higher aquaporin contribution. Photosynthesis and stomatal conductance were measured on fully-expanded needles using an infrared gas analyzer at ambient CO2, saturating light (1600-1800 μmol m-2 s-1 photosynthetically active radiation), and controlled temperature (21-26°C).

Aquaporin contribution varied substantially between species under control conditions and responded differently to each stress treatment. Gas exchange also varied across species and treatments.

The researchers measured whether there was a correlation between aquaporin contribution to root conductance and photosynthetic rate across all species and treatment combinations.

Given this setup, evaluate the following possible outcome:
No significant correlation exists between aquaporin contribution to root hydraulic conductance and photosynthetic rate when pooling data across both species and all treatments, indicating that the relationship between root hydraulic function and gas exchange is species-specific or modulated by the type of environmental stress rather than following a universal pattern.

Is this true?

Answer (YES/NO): NO